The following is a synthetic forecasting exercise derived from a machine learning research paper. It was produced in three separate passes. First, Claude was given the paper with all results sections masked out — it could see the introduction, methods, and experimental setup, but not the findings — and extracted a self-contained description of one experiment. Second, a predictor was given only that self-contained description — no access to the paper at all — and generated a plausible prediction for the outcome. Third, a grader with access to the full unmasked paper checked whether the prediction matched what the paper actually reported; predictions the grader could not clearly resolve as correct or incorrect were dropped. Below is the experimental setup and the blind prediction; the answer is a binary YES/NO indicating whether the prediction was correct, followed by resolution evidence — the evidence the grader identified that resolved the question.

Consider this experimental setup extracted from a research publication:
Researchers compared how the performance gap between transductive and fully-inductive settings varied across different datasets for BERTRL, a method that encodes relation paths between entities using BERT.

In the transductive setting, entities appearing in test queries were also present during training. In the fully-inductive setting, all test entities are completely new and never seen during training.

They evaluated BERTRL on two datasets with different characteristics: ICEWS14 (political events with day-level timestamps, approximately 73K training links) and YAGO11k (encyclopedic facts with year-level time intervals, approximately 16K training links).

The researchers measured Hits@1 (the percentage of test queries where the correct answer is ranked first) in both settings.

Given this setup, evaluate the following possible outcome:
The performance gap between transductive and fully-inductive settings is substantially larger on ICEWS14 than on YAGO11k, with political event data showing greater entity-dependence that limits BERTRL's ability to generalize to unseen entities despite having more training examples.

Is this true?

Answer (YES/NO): YES